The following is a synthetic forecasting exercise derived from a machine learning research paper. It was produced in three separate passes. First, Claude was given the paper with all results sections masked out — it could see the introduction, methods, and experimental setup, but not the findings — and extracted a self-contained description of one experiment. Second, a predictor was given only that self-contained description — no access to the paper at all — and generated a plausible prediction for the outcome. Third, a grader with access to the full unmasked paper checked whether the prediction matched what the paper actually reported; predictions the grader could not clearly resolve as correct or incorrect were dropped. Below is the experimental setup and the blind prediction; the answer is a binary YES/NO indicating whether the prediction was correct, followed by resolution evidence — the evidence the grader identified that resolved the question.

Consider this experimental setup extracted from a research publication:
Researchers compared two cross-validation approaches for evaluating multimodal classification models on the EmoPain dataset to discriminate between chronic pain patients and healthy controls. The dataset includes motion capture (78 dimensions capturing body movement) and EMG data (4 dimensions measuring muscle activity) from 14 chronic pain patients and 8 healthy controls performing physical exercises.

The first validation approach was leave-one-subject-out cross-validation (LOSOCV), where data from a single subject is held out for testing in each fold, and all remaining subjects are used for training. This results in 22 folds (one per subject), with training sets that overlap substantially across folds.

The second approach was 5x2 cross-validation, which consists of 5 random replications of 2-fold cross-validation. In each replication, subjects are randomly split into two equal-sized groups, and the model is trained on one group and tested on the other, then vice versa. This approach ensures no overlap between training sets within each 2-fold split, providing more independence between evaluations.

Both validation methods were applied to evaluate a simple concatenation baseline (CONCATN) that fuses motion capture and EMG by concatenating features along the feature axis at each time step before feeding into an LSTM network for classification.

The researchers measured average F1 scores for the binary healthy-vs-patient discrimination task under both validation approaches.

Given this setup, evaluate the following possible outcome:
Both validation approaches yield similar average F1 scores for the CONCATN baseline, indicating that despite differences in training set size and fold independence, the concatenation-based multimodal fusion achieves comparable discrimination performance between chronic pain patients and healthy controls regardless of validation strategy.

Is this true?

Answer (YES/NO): NO